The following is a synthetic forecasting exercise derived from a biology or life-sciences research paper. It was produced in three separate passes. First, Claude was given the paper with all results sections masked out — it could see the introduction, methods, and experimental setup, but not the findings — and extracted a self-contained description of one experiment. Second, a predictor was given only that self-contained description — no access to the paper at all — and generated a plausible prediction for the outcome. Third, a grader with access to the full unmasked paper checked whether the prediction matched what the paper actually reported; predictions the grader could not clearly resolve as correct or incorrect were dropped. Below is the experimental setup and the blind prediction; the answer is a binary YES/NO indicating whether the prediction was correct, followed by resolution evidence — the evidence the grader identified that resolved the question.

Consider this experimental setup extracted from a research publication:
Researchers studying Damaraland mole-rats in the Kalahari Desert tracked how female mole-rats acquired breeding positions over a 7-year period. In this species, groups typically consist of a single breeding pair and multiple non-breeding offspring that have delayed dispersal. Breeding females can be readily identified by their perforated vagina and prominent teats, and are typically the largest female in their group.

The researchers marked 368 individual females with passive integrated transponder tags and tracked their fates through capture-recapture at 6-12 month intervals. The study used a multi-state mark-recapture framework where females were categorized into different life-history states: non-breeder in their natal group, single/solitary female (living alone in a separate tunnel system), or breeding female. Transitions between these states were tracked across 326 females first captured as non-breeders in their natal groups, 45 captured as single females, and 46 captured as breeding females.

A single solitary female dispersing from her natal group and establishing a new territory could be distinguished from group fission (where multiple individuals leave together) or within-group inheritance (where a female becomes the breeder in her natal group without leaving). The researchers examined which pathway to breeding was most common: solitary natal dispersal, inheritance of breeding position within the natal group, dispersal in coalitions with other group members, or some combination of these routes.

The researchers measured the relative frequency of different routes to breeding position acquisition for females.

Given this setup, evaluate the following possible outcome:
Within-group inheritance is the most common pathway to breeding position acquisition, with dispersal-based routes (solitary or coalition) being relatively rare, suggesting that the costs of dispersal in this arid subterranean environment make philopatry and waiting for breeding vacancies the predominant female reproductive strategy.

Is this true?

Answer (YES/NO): NO